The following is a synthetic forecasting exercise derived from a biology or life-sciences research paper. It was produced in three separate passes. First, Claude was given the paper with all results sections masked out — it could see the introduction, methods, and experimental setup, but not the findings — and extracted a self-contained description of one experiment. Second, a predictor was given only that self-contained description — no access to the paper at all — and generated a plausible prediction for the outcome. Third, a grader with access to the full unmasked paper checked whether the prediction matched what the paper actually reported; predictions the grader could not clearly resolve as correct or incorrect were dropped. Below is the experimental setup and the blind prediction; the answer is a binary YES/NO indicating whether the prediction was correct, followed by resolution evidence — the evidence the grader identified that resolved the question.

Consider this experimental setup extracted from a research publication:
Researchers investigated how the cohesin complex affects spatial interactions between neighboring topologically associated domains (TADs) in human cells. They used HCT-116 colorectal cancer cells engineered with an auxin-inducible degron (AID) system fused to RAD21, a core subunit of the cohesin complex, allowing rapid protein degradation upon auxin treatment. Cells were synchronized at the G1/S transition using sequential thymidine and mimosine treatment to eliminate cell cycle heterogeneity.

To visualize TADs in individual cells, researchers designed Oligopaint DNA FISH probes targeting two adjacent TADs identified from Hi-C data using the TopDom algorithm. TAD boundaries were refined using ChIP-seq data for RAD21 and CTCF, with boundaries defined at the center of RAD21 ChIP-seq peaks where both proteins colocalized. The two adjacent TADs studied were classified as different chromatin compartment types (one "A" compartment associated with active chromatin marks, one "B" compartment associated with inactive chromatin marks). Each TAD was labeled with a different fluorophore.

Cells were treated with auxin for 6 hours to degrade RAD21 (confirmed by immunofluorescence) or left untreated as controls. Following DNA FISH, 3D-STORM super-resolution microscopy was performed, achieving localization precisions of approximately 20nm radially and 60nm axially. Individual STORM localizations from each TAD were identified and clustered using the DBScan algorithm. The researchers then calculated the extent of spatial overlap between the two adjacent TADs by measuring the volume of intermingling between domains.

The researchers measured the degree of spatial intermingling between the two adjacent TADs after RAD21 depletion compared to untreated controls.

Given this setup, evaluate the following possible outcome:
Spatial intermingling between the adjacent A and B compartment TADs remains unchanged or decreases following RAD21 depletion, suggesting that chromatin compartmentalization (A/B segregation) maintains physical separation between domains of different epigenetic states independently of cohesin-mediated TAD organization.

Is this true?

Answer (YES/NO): NO